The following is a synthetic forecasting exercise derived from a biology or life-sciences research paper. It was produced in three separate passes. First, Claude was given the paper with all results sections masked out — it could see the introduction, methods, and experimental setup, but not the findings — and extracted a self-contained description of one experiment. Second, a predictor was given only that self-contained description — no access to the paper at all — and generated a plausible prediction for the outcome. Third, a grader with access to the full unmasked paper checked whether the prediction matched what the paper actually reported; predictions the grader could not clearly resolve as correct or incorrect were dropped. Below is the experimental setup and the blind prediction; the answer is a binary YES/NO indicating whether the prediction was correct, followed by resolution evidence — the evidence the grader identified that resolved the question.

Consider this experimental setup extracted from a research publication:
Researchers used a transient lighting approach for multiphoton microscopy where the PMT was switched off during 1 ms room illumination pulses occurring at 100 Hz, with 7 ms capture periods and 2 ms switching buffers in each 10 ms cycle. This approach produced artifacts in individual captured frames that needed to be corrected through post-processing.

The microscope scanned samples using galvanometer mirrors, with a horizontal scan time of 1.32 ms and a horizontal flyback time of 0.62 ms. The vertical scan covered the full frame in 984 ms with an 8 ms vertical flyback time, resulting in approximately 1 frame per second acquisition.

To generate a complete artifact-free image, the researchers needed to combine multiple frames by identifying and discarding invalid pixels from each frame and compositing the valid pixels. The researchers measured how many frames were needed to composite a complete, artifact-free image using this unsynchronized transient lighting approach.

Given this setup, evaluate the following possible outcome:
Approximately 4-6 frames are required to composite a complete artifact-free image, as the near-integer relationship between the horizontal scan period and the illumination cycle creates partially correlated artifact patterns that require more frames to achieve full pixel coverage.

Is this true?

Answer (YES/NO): NO